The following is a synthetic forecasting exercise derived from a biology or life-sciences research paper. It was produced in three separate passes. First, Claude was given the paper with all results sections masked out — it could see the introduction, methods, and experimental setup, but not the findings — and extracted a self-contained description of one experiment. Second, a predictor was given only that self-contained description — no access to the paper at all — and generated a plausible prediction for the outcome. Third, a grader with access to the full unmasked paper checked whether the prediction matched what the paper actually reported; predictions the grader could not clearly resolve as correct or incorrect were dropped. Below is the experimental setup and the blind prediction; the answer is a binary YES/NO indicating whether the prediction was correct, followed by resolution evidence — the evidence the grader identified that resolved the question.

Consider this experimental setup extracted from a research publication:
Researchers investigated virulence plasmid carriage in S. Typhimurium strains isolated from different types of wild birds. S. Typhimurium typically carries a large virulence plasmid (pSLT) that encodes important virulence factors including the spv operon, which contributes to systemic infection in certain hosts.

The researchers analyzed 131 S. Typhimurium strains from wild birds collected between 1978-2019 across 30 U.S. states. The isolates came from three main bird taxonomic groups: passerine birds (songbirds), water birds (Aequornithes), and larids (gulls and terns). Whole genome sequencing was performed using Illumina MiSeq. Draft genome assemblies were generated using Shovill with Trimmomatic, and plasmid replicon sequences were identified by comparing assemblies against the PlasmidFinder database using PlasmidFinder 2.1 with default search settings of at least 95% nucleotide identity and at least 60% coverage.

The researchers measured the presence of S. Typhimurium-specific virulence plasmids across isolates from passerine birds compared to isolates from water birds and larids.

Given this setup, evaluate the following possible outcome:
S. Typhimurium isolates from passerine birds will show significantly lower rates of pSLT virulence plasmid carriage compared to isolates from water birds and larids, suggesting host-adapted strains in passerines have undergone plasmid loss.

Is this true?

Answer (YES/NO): YES